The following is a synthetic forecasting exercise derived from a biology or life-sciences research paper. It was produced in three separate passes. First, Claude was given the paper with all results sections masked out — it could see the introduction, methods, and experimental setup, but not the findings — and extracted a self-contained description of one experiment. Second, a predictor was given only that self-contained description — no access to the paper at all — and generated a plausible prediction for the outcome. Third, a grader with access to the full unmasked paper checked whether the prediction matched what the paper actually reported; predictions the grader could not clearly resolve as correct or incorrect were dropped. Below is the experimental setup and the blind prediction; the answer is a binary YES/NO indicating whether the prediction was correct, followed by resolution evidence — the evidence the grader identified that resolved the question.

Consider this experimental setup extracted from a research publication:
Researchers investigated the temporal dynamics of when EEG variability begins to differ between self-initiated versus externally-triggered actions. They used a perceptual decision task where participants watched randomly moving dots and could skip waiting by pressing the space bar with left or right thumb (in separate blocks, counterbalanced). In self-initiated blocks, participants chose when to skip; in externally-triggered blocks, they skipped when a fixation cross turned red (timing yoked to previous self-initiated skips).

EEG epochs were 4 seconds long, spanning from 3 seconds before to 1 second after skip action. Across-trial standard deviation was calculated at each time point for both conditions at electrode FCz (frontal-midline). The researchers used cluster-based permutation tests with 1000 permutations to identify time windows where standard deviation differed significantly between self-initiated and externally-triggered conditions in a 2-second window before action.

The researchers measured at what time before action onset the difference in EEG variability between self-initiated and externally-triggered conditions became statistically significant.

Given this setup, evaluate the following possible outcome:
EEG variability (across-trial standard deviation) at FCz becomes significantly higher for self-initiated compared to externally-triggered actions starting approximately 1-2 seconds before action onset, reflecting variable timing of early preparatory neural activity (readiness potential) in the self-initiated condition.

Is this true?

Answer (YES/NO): NO